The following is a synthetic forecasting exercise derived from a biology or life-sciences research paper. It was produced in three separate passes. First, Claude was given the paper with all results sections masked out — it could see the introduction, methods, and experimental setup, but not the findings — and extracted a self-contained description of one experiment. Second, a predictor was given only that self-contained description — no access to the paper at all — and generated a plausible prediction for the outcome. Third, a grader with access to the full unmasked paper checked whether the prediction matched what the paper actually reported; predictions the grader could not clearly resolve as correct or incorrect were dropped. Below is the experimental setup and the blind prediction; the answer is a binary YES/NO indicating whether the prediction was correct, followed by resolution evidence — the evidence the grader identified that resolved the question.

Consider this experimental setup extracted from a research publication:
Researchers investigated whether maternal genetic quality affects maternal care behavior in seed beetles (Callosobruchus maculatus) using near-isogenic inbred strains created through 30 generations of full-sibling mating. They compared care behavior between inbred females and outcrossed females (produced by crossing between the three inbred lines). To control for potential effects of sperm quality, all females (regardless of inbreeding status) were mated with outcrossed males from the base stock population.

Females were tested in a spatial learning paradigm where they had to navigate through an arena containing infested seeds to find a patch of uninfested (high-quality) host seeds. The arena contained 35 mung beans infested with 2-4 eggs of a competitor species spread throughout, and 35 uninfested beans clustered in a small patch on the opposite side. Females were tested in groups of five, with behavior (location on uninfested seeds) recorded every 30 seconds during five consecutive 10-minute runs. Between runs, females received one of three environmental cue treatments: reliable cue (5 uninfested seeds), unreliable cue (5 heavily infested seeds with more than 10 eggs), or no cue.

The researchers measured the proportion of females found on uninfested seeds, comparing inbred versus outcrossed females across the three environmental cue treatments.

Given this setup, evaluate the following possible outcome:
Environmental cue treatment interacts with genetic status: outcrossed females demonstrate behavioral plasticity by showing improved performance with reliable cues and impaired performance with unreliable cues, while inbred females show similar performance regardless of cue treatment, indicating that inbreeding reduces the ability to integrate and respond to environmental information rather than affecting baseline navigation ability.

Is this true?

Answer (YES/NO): NO